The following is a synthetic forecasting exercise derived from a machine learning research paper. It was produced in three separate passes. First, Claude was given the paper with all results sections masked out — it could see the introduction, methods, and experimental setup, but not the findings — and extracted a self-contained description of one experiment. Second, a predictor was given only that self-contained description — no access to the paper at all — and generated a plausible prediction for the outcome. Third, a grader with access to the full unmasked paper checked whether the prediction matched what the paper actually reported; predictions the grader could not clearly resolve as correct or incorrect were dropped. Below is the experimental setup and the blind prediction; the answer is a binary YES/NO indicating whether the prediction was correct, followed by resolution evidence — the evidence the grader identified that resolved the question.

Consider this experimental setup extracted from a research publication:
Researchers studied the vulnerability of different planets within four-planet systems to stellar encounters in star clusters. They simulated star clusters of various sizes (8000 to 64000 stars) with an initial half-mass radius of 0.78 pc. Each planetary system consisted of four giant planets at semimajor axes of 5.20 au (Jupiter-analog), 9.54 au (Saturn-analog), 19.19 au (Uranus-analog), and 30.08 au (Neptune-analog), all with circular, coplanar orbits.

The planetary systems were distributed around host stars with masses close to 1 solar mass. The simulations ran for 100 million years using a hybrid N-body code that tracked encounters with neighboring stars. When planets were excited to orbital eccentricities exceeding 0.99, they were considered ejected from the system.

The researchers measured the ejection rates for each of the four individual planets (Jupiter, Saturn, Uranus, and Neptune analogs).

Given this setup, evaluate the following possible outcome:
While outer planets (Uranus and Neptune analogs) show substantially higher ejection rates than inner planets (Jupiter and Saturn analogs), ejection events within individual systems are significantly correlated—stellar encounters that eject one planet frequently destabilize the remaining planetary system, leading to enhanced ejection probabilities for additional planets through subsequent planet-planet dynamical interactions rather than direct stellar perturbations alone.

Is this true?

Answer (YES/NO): YES